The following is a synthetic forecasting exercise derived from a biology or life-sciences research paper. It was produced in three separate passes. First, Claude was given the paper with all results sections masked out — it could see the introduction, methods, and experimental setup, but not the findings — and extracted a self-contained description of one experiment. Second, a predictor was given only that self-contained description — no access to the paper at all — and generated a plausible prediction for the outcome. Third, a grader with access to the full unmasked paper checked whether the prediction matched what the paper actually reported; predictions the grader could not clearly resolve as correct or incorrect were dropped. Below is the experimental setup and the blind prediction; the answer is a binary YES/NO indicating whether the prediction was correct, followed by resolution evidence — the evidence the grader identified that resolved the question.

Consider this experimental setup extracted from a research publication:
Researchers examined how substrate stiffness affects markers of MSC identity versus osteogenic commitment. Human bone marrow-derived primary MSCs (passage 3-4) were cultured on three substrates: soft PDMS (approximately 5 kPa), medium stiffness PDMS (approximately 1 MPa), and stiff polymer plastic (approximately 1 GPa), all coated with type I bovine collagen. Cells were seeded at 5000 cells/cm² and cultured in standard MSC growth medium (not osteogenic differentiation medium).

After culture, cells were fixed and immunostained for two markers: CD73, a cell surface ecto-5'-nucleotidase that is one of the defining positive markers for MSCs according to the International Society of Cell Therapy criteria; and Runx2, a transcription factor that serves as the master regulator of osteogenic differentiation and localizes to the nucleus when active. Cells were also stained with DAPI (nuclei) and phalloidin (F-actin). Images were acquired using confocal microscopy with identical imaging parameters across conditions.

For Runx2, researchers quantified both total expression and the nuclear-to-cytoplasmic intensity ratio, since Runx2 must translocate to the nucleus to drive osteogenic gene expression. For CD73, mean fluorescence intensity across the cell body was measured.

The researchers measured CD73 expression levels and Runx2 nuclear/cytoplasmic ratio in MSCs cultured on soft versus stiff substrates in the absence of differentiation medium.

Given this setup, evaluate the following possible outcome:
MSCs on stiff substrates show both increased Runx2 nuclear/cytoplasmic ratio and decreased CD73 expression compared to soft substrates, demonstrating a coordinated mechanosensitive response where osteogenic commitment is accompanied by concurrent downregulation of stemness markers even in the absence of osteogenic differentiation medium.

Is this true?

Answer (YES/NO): YES